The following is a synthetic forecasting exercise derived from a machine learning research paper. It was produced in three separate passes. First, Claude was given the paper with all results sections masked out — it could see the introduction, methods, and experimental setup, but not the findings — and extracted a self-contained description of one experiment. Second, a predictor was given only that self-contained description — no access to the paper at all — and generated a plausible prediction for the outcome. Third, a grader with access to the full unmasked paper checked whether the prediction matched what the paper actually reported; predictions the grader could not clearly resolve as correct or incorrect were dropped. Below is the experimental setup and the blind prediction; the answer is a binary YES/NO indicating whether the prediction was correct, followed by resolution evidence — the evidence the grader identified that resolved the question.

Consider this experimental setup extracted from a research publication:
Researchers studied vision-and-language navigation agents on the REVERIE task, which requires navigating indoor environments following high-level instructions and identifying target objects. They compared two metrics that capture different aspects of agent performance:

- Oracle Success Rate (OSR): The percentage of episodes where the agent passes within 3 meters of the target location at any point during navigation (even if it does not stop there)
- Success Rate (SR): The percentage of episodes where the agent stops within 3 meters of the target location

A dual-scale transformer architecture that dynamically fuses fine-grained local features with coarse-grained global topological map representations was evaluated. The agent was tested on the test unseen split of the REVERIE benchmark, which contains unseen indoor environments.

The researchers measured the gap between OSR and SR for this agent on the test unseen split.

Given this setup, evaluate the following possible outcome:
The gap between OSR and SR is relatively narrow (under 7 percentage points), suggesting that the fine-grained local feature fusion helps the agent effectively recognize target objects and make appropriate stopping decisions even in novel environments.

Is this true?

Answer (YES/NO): YES